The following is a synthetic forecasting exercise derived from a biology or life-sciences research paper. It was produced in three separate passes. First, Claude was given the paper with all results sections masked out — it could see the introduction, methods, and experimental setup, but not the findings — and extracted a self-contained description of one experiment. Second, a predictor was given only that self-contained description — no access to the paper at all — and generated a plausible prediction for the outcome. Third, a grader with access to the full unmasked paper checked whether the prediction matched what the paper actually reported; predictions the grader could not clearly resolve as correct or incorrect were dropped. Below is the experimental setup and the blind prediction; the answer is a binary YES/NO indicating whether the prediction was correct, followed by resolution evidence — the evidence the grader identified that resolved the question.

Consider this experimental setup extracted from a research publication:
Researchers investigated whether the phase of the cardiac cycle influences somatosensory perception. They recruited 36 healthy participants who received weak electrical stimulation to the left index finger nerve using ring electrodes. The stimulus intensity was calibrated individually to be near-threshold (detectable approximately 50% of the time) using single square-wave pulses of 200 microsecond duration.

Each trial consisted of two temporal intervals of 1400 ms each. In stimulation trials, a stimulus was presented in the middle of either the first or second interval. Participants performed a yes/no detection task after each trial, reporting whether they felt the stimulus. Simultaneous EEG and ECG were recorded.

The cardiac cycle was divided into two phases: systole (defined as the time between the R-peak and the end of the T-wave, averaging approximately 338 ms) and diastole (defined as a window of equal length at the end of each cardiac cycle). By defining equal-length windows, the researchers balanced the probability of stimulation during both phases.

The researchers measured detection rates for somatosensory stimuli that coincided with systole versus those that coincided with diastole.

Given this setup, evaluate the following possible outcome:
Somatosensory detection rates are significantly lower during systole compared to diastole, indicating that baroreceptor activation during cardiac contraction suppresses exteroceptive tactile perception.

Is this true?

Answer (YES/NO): YES